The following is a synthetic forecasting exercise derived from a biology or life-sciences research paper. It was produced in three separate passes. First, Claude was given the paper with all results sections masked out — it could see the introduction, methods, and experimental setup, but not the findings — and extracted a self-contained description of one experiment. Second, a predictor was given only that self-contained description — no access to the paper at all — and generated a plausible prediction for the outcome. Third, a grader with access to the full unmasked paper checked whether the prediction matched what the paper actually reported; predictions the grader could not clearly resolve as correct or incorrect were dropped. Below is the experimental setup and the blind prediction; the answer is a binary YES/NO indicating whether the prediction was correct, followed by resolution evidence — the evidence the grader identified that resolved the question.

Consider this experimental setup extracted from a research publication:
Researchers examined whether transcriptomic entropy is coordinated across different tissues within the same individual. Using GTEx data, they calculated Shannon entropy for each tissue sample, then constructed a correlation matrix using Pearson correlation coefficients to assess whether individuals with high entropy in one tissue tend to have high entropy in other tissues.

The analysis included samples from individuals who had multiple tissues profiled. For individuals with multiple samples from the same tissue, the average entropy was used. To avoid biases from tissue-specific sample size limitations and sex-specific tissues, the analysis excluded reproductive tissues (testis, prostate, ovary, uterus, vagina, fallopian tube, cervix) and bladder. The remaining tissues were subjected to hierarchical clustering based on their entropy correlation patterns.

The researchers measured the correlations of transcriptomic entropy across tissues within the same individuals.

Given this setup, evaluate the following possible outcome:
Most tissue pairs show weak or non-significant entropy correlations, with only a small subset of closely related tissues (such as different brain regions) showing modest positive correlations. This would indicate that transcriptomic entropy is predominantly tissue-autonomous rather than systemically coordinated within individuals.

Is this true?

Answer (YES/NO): NO